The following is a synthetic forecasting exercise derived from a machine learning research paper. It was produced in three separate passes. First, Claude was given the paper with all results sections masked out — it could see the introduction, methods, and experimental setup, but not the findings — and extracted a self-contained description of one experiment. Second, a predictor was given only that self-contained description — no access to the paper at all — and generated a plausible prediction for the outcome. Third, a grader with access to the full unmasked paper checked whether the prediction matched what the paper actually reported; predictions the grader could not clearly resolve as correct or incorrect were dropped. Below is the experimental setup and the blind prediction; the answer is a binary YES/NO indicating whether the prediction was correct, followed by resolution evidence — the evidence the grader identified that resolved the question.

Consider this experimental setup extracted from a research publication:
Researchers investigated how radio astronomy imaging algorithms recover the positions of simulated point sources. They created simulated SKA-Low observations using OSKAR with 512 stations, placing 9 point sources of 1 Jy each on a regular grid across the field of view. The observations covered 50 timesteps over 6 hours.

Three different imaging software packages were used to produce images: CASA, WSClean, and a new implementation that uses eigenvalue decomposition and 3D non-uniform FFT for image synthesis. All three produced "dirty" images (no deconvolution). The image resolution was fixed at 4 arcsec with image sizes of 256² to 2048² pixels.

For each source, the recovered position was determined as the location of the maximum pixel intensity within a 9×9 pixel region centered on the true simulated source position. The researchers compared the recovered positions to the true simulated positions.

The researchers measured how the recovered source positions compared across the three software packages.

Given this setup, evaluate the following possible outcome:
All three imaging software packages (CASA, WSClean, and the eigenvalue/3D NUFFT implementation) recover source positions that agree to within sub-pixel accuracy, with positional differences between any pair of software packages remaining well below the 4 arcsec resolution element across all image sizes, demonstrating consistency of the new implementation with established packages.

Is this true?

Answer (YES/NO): YES